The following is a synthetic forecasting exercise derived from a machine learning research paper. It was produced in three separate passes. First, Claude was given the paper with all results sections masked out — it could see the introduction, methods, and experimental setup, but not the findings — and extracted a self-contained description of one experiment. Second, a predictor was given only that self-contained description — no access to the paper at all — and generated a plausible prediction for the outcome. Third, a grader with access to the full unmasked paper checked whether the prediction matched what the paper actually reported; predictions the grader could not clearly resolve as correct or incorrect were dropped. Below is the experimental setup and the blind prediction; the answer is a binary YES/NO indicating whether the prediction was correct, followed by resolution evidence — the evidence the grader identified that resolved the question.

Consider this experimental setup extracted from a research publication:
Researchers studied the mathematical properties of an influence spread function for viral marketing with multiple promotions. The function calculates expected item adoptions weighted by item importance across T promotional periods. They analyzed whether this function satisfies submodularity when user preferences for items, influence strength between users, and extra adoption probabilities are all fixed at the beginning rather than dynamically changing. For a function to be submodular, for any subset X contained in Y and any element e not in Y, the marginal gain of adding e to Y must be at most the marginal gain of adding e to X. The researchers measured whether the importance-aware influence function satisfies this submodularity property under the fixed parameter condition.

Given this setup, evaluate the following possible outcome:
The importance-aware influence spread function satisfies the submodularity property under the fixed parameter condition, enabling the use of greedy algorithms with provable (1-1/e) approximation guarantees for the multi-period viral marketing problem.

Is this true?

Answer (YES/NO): NO